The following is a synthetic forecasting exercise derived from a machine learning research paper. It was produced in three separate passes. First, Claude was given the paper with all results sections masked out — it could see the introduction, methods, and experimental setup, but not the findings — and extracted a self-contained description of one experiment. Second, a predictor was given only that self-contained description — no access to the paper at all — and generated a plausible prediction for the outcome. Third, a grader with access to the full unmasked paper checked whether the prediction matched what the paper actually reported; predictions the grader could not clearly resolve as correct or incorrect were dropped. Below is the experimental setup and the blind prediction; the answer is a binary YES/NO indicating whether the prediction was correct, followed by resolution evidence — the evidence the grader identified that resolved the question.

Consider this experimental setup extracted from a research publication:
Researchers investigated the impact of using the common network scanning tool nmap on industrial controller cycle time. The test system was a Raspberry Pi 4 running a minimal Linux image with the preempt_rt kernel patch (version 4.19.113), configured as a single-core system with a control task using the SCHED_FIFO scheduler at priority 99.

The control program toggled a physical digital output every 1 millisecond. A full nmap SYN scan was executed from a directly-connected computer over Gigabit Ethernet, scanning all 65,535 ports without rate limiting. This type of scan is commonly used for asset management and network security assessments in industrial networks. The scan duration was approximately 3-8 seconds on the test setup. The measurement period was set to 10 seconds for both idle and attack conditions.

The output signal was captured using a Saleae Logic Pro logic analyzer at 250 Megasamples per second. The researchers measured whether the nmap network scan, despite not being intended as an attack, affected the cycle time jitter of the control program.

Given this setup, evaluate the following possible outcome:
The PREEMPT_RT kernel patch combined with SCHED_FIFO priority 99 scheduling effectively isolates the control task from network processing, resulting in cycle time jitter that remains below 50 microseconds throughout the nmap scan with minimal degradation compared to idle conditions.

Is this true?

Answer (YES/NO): NO